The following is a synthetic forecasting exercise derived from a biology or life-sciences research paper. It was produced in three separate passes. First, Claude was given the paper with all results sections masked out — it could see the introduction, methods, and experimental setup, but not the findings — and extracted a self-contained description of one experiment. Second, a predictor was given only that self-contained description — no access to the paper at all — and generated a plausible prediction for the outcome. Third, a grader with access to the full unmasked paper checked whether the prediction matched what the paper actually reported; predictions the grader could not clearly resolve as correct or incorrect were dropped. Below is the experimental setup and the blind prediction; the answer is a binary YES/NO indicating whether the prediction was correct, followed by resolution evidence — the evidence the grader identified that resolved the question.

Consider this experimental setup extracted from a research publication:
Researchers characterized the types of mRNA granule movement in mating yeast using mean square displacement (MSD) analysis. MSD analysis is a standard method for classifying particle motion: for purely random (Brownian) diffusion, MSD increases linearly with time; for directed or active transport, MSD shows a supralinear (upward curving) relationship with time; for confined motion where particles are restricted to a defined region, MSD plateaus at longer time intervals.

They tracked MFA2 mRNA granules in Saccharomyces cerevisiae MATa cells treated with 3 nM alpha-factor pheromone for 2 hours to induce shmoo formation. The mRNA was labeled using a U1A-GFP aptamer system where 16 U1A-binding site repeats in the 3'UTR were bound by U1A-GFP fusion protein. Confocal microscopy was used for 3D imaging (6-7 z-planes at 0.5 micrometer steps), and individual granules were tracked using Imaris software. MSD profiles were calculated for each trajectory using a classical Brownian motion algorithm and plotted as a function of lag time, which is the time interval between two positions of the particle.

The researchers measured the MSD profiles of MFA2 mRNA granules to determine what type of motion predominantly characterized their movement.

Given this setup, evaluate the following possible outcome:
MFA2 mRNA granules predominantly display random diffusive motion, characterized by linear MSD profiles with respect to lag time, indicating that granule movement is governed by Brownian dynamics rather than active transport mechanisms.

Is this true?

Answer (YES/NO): NO